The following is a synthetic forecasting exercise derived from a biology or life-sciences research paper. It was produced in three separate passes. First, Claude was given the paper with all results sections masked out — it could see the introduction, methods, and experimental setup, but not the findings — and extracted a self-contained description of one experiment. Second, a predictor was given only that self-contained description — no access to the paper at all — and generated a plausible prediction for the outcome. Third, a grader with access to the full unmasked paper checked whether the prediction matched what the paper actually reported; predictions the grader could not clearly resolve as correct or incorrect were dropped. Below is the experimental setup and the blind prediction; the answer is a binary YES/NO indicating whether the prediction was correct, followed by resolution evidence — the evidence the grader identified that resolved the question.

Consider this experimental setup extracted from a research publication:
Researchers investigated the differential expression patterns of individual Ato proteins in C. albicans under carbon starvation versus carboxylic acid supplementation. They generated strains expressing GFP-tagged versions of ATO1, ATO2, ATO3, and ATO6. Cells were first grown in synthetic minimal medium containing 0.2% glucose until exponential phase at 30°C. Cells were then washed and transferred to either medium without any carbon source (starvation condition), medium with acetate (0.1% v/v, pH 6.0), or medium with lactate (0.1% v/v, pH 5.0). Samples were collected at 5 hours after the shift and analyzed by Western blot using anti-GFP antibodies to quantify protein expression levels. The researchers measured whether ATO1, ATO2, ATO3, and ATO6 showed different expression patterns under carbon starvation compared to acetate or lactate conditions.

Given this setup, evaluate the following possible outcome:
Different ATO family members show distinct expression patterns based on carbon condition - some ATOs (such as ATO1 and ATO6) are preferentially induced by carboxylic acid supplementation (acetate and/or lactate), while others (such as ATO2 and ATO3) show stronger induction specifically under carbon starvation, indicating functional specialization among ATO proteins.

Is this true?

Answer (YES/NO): NO